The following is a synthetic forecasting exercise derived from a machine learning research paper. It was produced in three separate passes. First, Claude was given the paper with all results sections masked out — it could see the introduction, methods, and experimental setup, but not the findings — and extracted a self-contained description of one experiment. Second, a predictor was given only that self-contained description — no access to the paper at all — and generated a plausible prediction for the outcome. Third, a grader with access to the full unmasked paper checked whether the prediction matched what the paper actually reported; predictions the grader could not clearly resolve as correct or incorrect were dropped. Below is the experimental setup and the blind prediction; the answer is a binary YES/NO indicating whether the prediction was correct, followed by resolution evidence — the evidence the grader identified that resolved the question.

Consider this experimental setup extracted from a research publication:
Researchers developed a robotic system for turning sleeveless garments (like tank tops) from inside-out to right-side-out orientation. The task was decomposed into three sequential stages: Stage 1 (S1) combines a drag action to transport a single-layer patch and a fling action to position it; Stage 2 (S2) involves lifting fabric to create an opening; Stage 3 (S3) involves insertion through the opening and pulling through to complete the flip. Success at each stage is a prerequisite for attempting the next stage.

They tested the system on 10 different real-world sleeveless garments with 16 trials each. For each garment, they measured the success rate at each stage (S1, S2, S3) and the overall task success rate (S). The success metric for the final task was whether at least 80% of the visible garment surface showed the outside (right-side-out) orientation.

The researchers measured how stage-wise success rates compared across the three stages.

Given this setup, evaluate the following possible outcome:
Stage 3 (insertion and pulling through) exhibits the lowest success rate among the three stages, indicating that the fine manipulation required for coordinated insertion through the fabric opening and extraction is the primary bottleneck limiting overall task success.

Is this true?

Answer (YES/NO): YES